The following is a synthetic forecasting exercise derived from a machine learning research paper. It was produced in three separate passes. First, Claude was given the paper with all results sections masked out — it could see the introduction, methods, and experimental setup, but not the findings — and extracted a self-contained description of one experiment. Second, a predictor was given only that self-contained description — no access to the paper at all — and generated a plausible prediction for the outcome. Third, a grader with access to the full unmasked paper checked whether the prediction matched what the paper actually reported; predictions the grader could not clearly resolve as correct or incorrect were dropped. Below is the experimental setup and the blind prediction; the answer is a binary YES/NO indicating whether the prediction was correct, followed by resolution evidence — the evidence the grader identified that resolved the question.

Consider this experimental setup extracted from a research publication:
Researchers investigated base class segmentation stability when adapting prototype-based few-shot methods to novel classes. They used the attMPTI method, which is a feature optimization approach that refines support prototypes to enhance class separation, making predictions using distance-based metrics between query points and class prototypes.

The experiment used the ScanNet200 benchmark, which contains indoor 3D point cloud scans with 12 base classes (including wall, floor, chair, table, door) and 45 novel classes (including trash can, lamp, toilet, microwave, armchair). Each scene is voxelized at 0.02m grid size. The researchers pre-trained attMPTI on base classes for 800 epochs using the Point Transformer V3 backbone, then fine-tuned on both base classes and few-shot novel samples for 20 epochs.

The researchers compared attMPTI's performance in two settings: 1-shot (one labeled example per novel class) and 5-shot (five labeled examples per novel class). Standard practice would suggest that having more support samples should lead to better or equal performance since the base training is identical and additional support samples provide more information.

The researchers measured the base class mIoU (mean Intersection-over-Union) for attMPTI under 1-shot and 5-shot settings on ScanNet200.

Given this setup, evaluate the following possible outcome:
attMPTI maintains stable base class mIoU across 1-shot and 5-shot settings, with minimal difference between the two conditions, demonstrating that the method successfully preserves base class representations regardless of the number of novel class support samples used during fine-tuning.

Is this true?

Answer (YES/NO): NO